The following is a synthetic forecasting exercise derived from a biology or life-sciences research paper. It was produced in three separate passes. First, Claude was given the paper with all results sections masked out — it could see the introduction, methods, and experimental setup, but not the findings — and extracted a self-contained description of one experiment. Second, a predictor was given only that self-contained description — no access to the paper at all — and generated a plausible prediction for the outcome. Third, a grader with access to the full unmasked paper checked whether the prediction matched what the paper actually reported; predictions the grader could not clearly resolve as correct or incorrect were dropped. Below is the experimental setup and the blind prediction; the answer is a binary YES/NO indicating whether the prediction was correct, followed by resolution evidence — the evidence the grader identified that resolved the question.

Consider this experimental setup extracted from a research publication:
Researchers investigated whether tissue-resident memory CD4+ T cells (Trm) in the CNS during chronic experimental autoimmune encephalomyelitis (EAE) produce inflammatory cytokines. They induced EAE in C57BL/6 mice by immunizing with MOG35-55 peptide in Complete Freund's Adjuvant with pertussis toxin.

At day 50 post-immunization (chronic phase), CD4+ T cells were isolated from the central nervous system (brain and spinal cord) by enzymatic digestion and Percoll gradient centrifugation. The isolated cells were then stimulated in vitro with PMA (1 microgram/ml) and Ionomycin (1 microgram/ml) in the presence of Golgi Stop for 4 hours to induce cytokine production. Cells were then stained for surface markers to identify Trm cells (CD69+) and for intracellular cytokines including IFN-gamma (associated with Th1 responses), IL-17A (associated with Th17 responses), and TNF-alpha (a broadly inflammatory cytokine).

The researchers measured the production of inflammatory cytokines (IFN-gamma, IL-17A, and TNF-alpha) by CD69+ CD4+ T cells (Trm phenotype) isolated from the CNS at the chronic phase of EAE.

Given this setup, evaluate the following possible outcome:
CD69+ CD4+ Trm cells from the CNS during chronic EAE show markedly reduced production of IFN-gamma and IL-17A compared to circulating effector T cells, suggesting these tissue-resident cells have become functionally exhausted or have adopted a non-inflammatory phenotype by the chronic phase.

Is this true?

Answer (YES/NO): NO